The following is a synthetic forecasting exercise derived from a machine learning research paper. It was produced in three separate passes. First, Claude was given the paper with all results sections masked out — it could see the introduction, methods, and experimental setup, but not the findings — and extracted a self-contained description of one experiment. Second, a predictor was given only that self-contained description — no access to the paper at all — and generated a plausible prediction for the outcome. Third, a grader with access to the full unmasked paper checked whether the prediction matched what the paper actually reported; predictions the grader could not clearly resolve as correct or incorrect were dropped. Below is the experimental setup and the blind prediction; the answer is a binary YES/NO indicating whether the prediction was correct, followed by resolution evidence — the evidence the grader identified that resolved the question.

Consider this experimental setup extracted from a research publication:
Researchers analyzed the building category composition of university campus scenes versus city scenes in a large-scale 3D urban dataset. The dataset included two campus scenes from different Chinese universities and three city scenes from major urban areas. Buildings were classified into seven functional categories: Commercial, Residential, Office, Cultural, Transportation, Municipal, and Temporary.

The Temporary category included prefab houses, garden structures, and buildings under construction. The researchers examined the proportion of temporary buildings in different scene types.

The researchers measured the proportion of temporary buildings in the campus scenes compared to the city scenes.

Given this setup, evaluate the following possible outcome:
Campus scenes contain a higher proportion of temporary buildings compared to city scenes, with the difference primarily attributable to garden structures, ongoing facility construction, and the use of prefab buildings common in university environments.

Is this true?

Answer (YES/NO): YES